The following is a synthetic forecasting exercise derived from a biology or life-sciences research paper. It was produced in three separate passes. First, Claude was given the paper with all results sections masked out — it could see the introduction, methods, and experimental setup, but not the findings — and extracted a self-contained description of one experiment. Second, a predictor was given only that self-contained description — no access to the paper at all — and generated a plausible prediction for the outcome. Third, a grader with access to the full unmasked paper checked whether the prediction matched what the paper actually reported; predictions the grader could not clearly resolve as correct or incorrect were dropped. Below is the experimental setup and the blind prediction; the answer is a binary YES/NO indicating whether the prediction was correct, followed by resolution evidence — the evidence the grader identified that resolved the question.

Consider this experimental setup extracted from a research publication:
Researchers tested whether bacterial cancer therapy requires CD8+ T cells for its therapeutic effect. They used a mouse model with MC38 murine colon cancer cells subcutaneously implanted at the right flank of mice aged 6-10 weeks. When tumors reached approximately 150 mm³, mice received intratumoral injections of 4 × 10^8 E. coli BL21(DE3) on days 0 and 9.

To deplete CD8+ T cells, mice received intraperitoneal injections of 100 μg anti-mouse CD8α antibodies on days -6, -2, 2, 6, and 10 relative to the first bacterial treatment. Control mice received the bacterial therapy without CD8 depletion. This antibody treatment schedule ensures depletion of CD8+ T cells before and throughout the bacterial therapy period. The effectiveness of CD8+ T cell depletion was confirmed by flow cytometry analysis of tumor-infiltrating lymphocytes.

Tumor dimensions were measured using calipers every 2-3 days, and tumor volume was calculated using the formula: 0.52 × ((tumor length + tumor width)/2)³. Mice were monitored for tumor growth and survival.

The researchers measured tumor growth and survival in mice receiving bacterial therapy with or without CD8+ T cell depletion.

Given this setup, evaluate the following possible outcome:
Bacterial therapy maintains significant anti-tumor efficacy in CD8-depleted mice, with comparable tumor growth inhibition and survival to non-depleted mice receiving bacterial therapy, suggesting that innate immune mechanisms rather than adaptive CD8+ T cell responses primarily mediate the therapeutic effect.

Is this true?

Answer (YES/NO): NO